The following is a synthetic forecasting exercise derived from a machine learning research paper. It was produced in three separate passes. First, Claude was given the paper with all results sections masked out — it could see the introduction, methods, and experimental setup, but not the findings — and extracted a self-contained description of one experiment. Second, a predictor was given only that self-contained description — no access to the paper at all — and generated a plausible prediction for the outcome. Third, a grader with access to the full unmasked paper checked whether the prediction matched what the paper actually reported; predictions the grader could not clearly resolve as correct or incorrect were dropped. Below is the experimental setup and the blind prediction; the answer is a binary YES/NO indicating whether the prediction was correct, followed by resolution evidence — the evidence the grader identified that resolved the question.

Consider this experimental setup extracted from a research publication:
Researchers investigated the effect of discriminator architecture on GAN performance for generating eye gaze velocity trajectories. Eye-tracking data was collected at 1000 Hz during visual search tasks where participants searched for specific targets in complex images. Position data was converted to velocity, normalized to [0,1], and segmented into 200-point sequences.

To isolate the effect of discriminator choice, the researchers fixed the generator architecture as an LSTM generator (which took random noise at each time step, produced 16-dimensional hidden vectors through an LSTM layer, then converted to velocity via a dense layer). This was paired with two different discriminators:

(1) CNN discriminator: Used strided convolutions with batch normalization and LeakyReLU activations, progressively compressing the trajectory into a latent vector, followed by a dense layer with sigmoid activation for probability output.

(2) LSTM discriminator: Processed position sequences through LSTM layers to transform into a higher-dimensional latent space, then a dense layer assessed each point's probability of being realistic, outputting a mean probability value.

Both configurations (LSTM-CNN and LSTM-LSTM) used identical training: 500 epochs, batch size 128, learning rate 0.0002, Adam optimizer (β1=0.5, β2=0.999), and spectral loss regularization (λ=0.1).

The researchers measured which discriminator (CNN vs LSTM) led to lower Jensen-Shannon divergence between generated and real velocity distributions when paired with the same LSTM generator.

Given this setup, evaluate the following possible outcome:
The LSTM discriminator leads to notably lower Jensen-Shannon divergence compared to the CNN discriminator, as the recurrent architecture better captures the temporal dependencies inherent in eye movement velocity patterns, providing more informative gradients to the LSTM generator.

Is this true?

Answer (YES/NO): NO